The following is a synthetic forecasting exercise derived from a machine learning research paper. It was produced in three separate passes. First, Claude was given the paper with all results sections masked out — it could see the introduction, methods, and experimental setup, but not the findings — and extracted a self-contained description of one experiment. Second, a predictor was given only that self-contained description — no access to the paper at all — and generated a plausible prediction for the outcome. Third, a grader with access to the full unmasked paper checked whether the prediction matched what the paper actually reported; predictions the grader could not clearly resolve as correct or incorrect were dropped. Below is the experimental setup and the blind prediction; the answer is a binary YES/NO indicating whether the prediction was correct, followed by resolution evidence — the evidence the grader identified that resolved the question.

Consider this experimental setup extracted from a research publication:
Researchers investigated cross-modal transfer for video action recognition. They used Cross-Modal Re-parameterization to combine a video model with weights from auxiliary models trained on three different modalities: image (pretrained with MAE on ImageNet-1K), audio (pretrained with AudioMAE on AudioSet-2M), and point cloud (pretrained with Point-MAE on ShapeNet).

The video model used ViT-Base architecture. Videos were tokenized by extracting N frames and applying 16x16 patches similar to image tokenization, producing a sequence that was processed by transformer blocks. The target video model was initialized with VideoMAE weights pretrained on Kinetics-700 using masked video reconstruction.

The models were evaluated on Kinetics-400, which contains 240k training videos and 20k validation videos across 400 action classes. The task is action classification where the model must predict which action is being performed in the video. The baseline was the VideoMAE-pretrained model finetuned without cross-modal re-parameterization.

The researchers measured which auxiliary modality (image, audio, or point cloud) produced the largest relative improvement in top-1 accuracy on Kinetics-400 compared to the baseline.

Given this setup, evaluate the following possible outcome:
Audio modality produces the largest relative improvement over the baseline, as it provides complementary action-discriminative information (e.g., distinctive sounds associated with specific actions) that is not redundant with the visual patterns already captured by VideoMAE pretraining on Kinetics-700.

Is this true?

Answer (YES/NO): NO